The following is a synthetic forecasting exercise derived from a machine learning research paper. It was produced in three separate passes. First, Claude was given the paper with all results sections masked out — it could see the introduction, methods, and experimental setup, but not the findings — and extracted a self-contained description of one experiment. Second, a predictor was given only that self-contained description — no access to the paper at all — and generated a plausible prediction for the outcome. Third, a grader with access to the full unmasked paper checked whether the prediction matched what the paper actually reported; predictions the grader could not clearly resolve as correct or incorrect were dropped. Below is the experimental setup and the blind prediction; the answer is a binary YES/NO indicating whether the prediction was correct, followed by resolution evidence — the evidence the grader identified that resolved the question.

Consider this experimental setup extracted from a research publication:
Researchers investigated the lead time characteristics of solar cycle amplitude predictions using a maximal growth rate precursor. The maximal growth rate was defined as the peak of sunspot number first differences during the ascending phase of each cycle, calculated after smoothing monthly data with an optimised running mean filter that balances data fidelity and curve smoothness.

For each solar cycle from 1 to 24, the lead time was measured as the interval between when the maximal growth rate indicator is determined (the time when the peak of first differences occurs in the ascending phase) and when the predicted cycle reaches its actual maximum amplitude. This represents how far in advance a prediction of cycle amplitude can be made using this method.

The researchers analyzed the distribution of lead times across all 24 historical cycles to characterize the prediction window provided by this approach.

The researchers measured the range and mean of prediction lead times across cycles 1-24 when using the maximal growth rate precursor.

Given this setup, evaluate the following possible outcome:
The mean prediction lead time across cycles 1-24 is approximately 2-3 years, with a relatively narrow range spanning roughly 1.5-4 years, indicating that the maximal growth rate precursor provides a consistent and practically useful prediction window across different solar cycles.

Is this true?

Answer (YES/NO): NO